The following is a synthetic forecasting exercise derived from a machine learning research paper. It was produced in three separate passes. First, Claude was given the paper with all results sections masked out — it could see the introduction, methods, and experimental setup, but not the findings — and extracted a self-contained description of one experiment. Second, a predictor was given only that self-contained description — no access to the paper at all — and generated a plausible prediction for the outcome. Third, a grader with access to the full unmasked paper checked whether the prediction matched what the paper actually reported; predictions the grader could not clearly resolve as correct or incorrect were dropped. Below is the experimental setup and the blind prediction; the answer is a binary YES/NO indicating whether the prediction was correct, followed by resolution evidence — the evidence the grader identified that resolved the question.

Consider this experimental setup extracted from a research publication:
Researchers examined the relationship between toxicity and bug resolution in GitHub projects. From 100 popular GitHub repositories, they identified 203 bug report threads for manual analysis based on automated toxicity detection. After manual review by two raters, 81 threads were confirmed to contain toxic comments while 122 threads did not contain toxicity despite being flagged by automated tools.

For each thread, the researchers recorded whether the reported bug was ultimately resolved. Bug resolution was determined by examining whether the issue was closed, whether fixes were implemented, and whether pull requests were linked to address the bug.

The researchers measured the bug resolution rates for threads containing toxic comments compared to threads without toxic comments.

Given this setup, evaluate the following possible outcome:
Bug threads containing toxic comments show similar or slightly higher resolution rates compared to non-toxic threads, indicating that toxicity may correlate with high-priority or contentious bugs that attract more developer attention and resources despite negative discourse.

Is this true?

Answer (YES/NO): NO